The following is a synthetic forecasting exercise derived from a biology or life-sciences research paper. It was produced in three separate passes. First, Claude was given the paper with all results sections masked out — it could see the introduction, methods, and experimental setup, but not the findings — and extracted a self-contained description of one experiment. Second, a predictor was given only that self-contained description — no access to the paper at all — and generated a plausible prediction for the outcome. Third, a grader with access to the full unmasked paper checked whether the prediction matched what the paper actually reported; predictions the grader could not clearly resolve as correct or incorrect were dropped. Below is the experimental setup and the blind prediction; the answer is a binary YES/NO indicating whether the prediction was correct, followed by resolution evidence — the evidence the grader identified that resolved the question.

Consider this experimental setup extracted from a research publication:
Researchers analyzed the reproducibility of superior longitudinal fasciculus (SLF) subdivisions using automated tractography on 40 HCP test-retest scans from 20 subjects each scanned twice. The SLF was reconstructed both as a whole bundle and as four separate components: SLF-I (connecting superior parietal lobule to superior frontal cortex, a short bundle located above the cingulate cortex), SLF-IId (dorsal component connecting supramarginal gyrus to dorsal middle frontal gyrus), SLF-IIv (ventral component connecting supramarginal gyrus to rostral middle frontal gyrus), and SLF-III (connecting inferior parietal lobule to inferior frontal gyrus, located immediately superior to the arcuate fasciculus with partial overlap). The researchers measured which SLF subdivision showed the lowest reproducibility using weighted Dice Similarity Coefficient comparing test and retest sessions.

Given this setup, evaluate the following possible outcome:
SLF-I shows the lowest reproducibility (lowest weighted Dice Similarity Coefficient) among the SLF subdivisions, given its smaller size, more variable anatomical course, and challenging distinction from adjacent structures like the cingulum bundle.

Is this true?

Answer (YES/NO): YES